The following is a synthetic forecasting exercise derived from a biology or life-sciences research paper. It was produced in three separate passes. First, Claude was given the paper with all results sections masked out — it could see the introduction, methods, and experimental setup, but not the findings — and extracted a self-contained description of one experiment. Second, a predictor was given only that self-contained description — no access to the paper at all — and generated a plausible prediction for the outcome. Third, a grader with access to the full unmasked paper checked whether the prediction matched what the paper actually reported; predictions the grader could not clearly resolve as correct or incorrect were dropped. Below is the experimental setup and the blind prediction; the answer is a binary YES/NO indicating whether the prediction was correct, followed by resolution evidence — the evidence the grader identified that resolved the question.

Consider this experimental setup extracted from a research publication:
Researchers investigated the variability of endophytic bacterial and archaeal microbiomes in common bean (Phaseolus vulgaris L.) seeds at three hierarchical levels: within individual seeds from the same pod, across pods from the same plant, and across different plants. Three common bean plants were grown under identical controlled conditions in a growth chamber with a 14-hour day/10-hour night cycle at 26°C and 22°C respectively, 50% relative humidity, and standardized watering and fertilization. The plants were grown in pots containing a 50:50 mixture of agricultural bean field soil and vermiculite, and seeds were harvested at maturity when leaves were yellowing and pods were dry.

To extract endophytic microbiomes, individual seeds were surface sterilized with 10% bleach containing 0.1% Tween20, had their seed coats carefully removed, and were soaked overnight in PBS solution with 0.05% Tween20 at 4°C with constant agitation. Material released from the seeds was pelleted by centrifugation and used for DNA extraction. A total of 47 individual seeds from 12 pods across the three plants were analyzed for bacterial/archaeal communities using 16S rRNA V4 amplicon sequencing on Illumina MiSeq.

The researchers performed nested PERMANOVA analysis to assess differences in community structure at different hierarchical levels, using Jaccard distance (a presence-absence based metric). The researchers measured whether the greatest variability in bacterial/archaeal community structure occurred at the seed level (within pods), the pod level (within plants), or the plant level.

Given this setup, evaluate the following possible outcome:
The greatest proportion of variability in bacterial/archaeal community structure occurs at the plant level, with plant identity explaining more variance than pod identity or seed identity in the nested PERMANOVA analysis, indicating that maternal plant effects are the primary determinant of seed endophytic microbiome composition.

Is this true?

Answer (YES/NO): YES